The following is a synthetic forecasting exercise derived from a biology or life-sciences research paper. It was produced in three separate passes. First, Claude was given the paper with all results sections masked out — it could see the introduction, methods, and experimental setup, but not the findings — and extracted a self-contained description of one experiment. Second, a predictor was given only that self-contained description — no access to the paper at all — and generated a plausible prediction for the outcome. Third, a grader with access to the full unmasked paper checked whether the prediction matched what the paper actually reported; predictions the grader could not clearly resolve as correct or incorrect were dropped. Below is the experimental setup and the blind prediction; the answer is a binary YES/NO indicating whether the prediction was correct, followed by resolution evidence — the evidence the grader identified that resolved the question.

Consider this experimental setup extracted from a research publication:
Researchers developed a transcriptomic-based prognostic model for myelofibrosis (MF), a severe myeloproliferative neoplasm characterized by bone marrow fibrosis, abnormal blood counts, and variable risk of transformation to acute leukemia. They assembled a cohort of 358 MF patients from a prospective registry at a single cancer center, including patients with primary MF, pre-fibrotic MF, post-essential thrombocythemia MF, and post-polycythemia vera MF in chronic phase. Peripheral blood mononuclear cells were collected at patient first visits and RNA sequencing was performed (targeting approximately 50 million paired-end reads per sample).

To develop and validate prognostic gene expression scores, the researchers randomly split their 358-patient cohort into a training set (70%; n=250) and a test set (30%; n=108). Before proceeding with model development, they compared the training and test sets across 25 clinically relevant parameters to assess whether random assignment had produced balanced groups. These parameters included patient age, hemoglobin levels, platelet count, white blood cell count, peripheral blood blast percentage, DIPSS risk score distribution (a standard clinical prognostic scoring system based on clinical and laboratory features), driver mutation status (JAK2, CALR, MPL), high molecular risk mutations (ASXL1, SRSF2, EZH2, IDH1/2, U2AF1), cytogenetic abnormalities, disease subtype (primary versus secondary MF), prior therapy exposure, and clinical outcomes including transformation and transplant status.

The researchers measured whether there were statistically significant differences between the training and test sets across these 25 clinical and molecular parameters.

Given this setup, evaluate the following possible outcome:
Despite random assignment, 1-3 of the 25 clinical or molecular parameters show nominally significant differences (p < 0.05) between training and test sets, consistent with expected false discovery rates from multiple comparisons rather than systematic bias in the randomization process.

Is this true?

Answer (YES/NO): NO